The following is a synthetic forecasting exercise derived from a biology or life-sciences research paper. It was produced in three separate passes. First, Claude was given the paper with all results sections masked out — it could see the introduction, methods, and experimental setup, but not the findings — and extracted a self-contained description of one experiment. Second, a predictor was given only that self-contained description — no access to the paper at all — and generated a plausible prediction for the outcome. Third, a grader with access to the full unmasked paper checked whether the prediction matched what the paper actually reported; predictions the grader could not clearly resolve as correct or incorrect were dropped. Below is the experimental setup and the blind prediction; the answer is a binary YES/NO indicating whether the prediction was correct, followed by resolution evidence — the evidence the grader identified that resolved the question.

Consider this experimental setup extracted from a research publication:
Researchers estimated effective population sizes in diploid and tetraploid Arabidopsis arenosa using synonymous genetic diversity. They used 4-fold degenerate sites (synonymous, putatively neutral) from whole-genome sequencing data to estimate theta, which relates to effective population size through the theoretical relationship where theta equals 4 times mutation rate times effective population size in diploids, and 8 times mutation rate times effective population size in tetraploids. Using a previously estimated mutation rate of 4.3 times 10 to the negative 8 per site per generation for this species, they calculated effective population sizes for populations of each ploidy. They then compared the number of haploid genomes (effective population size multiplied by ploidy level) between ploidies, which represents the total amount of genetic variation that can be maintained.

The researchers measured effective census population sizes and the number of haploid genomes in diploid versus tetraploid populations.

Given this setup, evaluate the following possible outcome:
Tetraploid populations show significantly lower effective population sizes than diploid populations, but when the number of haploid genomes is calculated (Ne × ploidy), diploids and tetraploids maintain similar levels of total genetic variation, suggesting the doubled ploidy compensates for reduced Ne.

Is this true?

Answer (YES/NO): YES